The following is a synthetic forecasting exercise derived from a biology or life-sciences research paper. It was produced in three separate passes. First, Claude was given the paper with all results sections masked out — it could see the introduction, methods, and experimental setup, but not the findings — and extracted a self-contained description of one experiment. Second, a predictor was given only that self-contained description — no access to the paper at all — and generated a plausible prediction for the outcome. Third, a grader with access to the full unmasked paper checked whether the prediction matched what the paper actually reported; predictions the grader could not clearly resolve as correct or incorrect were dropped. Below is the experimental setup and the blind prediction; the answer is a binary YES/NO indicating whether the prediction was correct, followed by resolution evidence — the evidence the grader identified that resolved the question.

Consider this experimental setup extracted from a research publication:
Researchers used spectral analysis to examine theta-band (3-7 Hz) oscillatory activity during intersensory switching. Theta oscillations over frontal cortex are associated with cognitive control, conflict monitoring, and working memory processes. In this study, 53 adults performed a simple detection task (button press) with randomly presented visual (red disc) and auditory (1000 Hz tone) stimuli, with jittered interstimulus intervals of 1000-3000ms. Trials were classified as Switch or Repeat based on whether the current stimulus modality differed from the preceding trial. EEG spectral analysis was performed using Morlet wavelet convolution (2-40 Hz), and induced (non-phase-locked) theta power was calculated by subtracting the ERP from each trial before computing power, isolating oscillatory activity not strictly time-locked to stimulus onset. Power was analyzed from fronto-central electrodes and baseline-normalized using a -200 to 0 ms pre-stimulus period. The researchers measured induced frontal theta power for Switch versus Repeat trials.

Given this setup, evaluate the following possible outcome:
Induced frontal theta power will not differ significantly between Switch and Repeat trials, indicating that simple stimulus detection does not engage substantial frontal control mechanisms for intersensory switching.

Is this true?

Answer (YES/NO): NO